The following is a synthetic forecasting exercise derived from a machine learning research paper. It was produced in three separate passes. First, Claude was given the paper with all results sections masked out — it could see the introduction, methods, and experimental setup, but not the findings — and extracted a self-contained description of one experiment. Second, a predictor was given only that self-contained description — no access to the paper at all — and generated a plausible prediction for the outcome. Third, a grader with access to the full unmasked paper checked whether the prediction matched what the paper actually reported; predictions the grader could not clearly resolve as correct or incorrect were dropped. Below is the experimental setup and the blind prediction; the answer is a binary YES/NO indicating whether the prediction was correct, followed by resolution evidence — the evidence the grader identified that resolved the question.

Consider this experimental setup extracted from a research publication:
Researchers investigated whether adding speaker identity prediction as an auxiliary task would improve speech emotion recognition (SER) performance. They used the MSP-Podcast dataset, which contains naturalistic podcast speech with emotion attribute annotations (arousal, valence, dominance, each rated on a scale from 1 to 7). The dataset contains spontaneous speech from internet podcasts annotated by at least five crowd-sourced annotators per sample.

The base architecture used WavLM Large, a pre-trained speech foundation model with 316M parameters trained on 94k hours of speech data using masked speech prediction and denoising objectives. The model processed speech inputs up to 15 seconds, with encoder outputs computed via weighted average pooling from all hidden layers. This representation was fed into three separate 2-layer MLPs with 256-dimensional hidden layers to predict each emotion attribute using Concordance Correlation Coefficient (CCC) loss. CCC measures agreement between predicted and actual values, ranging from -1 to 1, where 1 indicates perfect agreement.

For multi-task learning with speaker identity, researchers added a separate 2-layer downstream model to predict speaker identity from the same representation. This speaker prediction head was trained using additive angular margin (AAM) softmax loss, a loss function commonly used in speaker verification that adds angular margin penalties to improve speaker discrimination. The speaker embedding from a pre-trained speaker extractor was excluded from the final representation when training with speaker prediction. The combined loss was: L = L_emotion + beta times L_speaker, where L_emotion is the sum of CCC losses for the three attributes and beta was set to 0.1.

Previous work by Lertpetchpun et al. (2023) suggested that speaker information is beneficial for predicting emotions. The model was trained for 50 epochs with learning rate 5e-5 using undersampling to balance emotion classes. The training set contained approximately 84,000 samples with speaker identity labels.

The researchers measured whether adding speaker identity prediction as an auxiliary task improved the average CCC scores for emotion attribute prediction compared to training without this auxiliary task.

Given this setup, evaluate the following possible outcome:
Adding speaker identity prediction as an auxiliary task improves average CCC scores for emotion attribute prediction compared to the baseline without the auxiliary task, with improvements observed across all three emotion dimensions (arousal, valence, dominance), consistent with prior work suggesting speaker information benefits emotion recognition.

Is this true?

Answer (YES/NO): NO